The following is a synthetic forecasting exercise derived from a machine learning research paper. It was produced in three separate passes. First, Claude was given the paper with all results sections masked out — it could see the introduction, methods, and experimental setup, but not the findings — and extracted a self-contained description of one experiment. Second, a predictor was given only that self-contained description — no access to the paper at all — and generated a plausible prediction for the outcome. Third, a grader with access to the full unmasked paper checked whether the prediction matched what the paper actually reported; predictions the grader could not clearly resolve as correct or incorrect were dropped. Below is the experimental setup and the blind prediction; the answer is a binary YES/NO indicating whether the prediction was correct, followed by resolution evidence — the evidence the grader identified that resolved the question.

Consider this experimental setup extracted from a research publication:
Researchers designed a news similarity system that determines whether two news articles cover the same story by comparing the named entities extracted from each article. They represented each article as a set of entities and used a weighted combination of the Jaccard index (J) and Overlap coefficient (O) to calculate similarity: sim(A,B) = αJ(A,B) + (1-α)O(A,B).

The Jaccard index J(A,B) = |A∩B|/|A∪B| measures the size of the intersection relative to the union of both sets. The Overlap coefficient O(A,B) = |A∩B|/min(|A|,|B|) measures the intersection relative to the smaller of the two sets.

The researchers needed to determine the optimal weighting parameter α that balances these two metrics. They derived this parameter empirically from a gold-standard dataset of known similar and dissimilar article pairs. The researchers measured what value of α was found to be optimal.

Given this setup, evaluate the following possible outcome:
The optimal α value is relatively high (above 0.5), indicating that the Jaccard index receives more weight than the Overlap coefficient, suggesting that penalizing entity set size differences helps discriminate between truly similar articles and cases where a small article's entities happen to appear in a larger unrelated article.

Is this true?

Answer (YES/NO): NO